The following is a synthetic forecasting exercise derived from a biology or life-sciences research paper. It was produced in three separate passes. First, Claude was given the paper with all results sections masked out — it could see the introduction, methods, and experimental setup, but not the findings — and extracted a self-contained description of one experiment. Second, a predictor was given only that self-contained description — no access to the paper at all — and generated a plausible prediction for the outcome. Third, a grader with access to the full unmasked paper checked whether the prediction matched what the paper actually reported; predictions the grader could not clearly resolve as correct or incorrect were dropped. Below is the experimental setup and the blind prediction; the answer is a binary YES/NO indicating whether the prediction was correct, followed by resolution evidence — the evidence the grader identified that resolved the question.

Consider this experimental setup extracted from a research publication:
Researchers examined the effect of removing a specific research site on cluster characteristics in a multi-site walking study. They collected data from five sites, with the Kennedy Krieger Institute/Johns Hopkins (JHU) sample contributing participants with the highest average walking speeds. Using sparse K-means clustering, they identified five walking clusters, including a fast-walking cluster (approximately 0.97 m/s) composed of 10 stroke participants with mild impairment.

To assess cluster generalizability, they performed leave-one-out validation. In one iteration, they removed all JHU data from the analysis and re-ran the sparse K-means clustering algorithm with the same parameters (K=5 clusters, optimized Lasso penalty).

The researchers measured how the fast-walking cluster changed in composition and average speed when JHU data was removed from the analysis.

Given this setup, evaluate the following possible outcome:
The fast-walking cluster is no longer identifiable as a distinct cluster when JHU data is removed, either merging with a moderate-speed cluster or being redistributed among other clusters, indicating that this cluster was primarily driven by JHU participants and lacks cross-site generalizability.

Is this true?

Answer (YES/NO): NO